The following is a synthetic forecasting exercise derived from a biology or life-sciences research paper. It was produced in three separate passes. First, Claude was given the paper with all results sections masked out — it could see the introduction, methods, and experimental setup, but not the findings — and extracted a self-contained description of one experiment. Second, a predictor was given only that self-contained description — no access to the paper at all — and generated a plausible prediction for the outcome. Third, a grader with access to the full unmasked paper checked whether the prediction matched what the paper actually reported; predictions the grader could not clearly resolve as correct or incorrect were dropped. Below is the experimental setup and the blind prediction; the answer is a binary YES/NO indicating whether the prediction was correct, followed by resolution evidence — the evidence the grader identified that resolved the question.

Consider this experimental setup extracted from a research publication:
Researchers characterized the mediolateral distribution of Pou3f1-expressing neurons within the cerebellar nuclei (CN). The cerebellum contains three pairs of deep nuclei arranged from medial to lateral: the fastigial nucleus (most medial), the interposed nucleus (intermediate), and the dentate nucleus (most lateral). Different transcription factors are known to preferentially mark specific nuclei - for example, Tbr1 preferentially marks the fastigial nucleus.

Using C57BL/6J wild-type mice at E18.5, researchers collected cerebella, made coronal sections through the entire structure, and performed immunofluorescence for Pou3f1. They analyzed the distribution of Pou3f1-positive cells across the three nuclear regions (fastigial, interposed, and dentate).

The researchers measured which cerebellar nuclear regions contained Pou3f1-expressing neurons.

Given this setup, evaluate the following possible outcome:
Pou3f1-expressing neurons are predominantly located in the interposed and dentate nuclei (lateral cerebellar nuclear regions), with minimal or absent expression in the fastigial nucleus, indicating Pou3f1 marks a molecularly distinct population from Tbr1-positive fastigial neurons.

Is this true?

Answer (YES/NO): YES